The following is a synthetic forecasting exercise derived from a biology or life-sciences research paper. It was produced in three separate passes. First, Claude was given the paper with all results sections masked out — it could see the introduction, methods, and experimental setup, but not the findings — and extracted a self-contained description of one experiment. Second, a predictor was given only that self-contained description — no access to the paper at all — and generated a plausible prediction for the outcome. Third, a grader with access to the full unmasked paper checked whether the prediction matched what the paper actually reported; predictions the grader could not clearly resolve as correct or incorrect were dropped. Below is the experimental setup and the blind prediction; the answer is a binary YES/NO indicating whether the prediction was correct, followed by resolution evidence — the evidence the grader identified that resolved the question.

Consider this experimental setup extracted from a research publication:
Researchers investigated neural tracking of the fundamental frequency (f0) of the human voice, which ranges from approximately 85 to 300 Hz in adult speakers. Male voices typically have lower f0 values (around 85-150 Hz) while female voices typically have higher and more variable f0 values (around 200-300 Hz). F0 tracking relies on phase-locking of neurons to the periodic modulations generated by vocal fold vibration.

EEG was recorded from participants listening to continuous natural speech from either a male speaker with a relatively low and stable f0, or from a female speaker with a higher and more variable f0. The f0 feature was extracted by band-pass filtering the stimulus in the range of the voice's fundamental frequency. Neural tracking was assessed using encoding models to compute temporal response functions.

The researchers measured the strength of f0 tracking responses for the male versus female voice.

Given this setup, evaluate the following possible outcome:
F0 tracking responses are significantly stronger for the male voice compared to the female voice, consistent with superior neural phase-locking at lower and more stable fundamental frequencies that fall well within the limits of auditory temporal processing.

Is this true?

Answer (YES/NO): YES